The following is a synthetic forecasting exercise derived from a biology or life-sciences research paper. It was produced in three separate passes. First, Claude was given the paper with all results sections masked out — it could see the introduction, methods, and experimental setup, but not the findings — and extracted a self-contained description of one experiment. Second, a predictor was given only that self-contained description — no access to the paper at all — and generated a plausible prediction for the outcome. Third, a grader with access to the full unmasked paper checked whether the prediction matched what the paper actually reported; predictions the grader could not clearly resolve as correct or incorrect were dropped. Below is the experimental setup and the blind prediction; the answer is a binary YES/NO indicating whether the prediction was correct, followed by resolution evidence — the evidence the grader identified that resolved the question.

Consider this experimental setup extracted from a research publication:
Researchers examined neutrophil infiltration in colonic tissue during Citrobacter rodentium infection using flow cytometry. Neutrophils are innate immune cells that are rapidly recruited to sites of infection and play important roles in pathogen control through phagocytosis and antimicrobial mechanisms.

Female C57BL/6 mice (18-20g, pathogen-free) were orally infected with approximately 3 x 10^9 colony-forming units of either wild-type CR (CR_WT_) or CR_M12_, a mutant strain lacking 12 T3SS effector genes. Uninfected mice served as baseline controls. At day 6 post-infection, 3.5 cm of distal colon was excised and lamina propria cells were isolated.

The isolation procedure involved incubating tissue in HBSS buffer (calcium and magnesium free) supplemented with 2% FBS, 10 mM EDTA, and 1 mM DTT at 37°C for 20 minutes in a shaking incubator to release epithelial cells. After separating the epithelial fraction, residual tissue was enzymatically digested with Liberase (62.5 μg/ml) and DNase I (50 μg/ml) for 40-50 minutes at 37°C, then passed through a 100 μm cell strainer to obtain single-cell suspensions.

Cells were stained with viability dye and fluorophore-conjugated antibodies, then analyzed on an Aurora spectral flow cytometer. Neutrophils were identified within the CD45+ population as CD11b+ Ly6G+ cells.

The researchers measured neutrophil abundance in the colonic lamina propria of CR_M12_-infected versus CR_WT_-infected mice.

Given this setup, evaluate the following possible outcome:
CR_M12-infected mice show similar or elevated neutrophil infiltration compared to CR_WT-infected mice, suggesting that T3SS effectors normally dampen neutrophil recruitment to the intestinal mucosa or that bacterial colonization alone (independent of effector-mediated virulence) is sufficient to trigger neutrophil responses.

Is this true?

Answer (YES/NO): NO